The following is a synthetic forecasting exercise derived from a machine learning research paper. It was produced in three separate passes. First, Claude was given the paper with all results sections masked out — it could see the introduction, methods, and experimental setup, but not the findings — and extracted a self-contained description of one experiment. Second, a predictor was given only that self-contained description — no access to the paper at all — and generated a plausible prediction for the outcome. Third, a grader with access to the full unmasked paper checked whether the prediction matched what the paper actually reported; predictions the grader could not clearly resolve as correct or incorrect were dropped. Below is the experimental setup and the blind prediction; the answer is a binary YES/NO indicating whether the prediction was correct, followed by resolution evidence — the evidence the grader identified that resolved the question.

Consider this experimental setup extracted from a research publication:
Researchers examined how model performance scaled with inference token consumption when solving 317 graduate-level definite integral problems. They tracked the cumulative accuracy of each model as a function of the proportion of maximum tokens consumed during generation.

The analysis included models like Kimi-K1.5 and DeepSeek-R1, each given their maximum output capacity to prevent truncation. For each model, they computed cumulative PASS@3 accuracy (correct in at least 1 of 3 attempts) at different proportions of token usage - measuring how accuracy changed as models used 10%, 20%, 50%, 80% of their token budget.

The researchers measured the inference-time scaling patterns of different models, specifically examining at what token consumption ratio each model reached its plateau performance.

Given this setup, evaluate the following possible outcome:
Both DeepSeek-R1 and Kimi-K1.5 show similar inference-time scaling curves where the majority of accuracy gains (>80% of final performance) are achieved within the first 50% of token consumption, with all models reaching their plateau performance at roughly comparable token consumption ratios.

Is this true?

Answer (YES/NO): NO